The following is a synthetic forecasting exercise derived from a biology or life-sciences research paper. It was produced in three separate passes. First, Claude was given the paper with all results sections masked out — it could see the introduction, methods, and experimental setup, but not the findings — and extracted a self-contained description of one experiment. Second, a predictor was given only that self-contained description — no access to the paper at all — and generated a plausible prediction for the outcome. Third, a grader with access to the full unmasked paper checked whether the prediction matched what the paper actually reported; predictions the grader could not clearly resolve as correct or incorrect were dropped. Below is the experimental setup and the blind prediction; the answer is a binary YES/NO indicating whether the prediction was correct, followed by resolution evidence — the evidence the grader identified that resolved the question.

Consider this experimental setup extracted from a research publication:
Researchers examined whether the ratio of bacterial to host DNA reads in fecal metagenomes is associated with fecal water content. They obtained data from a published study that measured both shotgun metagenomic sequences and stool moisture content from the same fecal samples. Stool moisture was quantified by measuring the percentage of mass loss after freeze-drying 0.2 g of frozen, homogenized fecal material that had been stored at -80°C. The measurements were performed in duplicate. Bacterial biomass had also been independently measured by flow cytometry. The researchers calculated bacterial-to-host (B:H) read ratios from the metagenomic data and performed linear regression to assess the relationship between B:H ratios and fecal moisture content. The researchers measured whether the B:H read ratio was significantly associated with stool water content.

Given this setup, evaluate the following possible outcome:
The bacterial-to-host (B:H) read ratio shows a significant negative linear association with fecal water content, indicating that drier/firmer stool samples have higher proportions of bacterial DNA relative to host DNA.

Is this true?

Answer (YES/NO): NO